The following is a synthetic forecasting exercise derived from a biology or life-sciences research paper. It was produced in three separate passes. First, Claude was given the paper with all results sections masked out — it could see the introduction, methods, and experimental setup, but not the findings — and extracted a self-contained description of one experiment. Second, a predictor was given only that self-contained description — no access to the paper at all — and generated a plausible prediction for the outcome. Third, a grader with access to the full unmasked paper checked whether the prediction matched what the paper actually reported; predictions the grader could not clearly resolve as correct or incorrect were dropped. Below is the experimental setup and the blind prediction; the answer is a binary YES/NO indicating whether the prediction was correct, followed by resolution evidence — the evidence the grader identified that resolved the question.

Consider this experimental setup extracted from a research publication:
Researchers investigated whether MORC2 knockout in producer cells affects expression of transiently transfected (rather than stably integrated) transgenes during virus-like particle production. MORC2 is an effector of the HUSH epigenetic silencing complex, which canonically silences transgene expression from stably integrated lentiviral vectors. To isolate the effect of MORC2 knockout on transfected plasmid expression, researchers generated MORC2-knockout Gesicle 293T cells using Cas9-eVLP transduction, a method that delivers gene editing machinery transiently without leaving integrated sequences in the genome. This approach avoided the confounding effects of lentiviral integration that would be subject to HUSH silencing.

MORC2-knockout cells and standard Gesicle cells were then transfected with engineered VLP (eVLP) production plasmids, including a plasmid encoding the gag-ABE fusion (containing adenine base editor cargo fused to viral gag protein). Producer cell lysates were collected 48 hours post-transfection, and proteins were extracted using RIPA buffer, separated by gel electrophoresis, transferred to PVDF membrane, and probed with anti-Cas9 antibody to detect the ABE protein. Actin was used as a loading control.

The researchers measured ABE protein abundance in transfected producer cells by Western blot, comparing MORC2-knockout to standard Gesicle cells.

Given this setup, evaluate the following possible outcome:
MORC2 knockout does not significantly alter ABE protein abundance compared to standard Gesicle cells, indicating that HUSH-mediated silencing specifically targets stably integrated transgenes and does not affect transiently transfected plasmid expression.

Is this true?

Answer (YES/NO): NO